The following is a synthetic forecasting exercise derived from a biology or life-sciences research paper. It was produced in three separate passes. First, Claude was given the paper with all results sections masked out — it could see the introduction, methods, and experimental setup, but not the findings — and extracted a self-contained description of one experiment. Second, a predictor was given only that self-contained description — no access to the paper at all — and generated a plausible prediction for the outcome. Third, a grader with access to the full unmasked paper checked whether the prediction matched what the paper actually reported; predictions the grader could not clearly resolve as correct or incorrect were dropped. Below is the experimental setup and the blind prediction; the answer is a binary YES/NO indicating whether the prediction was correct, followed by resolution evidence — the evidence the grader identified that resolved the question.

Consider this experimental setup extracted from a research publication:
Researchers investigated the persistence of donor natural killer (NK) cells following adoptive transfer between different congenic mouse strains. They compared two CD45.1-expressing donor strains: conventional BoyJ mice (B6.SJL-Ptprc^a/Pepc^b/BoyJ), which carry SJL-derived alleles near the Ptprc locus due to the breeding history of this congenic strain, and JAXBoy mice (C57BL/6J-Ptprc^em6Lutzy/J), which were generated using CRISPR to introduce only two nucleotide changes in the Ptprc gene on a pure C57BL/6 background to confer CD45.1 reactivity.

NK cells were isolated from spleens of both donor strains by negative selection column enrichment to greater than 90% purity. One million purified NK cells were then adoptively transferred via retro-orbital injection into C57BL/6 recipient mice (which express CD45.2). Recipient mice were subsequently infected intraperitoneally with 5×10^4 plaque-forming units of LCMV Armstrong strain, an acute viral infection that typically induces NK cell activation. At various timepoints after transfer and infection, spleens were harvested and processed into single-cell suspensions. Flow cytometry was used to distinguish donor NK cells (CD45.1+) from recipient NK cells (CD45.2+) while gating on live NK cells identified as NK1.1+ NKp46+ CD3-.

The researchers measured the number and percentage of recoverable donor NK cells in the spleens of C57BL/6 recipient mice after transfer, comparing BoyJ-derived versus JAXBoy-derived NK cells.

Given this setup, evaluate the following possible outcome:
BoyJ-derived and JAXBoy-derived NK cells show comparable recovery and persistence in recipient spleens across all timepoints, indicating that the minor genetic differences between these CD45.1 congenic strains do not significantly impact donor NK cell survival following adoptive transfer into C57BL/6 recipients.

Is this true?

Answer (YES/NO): NO